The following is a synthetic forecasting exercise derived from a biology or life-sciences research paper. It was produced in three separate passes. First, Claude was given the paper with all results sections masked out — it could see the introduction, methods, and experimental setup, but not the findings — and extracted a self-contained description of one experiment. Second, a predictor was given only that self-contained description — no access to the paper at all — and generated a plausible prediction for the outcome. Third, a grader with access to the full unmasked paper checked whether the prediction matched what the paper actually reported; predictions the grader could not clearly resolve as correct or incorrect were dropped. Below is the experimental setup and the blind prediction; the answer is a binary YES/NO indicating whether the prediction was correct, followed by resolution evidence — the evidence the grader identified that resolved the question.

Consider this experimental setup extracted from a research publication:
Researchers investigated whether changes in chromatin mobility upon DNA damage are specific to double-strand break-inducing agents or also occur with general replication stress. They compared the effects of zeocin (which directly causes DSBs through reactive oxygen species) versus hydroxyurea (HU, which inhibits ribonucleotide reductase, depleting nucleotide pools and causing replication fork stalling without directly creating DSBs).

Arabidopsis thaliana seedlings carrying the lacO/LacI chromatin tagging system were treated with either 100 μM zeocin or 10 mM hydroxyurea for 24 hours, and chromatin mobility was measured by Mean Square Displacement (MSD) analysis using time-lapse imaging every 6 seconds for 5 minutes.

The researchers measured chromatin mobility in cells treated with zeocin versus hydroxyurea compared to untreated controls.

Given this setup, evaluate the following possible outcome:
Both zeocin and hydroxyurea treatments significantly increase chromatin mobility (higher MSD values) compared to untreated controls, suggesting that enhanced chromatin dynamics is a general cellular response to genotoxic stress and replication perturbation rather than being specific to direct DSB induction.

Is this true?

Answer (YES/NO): NO